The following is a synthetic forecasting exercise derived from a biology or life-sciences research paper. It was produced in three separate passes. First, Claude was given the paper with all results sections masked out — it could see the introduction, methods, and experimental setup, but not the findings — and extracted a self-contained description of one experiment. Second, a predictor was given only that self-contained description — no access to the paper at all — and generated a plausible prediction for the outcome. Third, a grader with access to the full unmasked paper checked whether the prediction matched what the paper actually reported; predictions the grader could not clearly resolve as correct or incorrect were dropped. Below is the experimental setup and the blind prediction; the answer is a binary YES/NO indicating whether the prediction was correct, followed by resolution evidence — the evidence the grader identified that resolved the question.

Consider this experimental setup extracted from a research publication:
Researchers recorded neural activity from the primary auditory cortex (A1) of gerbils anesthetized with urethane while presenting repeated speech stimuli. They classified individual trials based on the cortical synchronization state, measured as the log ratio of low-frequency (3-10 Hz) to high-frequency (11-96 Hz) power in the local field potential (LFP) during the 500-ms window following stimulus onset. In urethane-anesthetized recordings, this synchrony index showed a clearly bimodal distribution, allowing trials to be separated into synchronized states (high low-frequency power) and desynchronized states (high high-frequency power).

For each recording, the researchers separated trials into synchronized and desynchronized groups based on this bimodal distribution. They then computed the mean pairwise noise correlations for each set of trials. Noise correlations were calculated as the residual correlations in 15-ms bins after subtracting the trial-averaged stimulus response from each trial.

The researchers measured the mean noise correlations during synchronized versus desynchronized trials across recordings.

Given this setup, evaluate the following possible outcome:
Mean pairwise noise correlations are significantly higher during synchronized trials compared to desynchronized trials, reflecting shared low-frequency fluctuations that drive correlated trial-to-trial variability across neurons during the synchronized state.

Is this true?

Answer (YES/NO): YES